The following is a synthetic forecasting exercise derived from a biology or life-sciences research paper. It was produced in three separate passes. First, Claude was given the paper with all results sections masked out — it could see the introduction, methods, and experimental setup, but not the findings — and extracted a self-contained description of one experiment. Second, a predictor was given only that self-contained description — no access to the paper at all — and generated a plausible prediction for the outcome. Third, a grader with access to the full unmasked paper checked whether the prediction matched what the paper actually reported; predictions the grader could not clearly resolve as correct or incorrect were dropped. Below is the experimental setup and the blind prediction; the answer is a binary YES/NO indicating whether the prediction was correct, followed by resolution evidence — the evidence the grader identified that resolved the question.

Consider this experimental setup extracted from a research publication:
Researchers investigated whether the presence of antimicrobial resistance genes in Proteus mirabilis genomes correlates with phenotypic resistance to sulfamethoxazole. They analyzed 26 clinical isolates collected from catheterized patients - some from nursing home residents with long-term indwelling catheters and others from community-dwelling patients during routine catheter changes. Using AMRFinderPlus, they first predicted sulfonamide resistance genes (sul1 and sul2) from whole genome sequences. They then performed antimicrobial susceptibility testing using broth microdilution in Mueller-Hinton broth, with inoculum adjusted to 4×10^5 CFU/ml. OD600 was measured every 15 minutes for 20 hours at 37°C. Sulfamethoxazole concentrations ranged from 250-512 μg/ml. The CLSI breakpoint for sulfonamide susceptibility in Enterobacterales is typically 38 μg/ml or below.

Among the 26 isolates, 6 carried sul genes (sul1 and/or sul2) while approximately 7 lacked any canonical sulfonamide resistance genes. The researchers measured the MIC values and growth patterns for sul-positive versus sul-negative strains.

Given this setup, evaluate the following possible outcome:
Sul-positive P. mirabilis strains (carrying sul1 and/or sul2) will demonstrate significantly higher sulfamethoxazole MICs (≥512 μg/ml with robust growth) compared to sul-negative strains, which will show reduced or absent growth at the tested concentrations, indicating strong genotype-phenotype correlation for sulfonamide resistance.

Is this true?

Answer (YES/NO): NO